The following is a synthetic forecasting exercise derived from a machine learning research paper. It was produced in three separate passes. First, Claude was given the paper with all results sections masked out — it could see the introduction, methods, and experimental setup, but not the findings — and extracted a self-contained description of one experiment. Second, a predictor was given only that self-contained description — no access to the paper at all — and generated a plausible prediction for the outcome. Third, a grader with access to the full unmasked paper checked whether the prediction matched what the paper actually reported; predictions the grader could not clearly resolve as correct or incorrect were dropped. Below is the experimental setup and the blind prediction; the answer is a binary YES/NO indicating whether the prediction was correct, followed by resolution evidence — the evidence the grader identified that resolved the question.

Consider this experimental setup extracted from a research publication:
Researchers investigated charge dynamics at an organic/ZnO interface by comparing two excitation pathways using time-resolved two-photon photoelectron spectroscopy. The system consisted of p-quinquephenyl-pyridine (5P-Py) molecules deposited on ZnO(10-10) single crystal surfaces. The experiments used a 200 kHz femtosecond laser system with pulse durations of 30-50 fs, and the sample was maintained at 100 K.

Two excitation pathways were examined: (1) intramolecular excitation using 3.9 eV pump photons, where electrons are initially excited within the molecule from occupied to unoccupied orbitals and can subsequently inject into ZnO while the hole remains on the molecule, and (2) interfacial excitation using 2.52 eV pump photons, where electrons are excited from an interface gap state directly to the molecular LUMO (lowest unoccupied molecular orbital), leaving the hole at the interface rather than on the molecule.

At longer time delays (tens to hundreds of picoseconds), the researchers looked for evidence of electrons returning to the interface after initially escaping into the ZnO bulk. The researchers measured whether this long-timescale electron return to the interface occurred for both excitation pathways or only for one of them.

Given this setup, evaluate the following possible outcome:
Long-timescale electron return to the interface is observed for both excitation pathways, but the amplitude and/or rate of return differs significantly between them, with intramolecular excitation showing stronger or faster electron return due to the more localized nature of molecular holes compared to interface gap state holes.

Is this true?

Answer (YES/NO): NO